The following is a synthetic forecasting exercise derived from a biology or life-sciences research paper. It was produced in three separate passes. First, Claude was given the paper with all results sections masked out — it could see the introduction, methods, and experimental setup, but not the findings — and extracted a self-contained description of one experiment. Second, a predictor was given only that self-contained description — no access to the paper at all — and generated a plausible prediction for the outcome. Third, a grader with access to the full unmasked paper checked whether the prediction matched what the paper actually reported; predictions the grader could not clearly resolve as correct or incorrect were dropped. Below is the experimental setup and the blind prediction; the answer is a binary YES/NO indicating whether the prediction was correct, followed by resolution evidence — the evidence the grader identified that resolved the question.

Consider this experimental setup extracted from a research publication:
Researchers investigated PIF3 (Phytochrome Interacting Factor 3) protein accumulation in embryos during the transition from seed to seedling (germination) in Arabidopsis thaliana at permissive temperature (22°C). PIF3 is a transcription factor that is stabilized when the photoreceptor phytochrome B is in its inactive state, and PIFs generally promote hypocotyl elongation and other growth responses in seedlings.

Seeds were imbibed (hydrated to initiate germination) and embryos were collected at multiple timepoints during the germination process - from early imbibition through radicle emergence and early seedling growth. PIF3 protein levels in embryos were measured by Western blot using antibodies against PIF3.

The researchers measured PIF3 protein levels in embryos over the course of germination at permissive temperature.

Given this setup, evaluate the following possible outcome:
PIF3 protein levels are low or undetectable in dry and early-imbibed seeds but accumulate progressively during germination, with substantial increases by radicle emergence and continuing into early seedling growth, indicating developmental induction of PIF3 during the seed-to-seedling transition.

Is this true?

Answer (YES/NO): NO